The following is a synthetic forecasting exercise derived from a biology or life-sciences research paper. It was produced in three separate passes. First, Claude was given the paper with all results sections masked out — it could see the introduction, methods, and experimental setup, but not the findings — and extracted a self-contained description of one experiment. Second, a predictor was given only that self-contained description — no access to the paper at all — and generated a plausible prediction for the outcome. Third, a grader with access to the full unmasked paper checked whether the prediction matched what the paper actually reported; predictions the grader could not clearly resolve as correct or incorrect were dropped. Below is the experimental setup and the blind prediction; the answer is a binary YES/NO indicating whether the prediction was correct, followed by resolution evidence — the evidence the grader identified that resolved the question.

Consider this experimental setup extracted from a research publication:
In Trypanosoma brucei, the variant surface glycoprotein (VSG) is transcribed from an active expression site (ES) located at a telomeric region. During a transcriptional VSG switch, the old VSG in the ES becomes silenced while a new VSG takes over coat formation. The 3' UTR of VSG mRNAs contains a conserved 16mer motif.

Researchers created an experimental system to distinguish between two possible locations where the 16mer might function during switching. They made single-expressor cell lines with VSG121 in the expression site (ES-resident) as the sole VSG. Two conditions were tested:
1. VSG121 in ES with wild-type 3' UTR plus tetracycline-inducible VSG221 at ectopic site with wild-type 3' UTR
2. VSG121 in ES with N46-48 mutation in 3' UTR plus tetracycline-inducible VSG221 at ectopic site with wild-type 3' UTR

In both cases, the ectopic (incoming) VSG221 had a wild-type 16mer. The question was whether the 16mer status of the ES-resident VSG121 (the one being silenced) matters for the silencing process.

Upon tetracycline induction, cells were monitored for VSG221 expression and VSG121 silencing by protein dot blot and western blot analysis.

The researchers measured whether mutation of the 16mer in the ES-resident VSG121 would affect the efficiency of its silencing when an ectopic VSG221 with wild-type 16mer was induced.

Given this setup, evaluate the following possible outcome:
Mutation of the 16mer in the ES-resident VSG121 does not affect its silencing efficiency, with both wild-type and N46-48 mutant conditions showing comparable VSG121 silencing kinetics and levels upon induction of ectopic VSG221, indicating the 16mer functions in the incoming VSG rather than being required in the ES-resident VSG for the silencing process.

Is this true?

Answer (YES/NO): YES